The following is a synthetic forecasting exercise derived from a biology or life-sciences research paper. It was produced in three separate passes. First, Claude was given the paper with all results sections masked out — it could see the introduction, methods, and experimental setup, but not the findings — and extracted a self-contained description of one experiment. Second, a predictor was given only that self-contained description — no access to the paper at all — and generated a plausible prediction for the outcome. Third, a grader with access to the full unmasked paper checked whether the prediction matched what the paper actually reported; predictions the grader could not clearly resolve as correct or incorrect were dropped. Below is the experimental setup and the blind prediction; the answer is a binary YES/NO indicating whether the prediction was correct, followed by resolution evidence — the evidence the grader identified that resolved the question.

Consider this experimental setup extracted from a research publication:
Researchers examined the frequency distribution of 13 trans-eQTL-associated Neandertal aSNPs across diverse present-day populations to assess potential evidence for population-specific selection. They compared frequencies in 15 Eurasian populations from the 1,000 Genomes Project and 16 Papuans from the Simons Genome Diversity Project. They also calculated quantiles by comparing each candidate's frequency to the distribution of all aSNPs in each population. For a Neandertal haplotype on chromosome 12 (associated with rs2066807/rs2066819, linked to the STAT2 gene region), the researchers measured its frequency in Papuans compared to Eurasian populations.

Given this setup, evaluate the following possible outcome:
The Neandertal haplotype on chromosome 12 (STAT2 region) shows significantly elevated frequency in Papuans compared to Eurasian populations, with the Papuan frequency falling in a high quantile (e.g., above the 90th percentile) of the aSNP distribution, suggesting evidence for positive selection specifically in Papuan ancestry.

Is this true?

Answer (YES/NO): YES